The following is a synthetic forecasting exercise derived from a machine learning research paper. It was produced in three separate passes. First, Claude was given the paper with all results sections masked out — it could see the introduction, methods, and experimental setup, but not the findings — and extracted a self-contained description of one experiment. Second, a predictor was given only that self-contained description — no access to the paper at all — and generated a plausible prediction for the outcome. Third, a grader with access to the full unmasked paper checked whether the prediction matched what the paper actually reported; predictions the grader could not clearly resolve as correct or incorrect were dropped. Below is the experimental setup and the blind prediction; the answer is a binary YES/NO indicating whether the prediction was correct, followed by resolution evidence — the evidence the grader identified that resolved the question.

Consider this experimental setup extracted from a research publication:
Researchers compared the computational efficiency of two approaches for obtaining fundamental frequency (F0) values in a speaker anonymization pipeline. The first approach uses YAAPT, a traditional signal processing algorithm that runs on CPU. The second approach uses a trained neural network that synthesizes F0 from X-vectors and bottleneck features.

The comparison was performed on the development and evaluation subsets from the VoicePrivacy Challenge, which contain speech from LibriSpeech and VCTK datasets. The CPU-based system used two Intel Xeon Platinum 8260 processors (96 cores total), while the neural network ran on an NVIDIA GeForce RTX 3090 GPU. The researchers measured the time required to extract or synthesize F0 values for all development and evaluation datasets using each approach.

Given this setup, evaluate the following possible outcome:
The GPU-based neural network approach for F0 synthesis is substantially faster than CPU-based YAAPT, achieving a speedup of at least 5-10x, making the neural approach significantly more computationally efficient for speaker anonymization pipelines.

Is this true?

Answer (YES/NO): YES